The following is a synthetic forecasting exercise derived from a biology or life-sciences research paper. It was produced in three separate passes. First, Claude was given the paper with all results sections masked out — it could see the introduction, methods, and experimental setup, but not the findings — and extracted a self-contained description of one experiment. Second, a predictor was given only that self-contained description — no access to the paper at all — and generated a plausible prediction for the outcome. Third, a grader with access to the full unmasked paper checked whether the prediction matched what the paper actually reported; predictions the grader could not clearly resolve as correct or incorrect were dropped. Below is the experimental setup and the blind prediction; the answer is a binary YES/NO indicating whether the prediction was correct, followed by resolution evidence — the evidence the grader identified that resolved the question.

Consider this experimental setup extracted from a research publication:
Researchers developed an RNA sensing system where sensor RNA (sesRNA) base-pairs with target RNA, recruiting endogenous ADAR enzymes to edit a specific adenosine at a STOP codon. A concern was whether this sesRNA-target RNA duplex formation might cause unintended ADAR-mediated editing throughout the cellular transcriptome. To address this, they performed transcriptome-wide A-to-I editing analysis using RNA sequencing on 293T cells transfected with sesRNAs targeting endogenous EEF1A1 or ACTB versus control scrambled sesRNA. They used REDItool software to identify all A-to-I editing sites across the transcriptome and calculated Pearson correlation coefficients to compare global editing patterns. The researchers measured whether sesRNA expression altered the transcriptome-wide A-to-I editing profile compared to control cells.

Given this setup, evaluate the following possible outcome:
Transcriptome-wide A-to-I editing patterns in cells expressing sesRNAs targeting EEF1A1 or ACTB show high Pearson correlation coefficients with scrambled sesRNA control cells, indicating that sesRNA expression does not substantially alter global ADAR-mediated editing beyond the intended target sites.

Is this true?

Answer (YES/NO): YES